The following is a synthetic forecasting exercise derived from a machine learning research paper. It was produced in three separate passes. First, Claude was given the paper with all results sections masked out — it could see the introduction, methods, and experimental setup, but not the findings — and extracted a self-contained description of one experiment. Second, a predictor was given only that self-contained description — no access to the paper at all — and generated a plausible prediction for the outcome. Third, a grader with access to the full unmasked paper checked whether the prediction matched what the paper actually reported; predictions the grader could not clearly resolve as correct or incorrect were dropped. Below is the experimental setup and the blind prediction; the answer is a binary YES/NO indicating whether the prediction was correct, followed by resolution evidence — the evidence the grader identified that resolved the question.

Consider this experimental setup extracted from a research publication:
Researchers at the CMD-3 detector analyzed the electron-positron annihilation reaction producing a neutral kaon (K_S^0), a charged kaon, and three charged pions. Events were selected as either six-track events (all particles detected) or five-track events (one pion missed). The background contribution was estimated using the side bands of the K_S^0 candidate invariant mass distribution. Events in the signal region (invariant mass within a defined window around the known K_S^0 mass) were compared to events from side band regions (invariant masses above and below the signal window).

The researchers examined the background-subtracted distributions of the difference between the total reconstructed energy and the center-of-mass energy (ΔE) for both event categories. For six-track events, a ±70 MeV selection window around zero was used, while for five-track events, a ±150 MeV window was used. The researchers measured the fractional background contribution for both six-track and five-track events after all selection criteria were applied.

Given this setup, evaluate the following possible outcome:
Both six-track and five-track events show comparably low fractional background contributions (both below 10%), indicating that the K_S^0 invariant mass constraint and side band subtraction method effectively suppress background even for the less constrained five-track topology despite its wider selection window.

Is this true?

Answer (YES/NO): NO